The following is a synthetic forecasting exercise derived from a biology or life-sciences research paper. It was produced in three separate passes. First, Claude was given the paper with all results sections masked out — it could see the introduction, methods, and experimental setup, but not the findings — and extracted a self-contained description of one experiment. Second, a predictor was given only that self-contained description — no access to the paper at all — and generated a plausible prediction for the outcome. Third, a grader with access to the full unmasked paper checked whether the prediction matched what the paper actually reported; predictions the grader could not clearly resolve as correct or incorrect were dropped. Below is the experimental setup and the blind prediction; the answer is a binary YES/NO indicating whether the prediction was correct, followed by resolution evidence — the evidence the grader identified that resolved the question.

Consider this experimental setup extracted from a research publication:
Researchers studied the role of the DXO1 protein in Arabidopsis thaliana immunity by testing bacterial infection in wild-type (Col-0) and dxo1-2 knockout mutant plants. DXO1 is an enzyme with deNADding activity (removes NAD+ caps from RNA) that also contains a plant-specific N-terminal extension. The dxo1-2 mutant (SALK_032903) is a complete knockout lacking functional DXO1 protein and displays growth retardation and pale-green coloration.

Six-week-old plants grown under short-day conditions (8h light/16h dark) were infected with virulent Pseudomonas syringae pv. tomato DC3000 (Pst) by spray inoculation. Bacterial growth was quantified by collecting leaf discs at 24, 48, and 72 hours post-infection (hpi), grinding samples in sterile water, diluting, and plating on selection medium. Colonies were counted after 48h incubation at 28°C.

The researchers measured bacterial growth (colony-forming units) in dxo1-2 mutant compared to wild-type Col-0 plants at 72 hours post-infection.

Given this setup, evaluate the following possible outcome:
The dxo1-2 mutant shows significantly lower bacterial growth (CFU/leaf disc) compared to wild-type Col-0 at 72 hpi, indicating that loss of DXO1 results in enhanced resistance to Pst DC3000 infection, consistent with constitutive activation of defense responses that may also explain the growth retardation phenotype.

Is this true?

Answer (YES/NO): YES